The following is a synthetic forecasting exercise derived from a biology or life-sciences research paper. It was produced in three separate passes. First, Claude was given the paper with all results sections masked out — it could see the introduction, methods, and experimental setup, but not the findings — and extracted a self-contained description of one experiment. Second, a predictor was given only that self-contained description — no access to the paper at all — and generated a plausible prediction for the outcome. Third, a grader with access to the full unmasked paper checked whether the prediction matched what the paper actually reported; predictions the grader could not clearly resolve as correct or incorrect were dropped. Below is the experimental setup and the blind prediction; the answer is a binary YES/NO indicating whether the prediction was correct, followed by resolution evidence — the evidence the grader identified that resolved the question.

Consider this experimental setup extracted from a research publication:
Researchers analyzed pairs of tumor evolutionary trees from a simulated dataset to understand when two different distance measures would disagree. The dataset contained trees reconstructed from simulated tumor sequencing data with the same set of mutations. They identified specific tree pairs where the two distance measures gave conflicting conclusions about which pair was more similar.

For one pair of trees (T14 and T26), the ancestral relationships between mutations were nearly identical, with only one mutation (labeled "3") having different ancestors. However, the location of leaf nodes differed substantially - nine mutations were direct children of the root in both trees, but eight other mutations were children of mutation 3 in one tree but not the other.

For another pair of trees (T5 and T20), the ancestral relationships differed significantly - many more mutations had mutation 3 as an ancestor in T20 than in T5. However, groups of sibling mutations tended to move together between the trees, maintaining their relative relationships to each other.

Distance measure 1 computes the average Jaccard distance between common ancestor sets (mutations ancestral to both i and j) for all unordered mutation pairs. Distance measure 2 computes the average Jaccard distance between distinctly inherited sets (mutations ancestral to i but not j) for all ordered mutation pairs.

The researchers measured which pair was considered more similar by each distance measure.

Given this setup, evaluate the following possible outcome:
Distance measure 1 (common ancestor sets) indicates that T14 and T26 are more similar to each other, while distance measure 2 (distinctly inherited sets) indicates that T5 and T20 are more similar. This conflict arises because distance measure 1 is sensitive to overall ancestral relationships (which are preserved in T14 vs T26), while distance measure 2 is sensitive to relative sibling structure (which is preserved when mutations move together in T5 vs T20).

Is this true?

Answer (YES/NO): YES